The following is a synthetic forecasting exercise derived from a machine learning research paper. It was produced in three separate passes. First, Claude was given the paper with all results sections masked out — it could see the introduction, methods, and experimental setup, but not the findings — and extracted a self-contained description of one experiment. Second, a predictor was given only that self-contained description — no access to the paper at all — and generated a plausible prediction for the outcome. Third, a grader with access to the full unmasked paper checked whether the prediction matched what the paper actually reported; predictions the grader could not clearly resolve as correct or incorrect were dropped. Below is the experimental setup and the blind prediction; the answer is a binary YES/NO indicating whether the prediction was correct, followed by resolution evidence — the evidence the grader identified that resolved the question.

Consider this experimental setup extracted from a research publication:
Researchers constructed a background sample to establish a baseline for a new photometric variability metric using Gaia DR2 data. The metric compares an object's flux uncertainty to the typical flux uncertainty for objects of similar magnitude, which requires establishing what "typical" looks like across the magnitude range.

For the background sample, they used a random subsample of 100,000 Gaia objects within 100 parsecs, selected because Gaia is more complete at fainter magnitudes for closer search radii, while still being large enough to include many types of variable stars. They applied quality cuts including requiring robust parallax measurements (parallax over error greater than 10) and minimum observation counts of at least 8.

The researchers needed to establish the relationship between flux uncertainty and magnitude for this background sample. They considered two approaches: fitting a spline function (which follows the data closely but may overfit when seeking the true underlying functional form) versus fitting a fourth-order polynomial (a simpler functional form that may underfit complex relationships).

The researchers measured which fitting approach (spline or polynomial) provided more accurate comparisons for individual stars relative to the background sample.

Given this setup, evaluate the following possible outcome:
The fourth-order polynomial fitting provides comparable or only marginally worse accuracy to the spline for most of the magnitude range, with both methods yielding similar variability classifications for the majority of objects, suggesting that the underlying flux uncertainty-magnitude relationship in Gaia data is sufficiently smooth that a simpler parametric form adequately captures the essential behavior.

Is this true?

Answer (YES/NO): NO